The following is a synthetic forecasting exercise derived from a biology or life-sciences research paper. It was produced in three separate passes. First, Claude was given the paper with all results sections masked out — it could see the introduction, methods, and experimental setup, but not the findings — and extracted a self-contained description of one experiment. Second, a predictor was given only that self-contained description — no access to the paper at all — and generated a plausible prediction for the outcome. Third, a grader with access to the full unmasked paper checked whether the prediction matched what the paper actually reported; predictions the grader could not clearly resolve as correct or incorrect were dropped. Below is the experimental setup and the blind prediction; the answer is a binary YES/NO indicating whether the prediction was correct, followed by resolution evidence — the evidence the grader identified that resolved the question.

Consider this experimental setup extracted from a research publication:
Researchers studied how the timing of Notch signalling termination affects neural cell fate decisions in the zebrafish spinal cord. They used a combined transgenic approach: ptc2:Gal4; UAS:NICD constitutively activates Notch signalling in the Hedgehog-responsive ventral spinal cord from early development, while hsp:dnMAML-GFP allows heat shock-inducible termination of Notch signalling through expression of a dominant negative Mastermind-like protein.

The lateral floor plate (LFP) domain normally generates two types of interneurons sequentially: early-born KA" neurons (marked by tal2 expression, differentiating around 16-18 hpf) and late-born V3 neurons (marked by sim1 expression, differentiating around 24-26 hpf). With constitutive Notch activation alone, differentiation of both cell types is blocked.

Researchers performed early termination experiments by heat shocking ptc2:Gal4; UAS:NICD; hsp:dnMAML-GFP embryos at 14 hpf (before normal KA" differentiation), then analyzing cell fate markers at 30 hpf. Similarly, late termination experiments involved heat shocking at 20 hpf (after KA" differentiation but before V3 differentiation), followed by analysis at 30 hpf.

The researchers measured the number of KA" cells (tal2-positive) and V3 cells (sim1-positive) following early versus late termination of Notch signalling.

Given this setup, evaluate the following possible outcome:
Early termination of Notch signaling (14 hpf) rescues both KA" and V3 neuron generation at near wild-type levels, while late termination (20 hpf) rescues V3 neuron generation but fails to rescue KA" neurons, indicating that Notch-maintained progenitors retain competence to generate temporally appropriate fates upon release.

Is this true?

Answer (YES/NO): NO